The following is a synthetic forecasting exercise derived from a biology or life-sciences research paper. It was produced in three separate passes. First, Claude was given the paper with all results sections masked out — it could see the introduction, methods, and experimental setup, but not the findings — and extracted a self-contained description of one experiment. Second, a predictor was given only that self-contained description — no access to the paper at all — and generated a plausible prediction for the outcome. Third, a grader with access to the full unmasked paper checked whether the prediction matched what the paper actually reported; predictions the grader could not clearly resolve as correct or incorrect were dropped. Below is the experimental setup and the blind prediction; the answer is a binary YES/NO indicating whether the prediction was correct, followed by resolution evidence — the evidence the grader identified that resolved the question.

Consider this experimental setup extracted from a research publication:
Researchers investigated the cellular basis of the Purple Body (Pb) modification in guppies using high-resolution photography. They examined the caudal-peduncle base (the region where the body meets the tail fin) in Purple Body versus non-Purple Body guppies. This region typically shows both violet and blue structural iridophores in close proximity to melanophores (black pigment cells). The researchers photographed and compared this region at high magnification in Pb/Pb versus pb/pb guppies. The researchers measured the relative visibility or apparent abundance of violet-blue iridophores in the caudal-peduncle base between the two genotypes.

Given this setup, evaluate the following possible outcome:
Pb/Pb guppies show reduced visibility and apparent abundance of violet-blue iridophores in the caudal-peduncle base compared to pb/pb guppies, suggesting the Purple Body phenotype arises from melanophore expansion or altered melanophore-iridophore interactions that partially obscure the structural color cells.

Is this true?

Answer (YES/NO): NO